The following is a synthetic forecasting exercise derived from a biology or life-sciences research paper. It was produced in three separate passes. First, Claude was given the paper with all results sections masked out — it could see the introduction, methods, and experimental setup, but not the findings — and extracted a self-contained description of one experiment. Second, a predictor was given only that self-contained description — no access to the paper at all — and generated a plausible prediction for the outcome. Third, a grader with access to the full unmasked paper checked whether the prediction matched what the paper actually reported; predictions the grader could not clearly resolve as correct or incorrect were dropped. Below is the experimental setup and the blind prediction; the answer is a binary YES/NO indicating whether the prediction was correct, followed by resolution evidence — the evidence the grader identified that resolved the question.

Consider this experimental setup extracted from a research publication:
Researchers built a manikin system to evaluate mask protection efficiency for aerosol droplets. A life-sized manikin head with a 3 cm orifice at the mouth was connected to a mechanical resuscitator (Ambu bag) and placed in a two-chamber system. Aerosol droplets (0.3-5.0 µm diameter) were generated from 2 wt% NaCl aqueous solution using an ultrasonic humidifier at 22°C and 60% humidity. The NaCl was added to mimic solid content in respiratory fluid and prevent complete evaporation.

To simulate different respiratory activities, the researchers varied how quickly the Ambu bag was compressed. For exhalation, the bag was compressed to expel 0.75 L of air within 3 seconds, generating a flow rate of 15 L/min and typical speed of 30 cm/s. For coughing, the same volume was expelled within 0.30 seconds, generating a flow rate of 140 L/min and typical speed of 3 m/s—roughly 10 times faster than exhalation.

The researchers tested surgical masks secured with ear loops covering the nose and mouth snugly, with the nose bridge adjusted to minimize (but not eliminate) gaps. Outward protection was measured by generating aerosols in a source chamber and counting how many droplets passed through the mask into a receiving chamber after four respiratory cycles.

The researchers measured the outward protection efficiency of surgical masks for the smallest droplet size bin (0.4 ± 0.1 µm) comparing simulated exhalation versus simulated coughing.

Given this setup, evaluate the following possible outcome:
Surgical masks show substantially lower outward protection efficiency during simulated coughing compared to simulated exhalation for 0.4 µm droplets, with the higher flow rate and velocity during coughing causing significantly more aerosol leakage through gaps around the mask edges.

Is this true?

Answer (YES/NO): NO